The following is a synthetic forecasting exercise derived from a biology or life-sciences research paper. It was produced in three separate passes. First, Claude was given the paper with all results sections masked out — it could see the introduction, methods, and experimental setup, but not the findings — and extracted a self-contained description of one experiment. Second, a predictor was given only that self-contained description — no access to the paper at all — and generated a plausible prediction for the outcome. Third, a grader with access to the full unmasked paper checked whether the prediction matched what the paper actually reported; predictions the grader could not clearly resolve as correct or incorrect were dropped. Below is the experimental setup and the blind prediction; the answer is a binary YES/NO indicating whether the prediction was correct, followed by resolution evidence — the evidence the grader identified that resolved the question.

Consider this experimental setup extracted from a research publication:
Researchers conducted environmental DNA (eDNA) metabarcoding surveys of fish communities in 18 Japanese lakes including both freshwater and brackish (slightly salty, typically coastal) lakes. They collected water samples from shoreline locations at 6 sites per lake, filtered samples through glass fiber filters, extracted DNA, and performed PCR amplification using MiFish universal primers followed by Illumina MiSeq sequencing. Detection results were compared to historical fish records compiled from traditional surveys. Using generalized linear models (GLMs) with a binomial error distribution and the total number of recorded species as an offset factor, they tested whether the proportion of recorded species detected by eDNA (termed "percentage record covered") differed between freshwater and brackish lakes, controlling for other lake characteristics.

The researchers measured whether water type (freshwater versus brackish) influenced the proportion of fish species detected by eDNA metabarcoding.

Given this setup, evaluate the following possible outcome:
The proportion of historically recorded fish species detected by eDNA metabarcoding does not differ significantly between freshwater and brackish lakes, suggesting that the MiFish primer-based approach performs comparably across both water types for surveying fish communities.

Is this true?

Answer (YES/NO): YES